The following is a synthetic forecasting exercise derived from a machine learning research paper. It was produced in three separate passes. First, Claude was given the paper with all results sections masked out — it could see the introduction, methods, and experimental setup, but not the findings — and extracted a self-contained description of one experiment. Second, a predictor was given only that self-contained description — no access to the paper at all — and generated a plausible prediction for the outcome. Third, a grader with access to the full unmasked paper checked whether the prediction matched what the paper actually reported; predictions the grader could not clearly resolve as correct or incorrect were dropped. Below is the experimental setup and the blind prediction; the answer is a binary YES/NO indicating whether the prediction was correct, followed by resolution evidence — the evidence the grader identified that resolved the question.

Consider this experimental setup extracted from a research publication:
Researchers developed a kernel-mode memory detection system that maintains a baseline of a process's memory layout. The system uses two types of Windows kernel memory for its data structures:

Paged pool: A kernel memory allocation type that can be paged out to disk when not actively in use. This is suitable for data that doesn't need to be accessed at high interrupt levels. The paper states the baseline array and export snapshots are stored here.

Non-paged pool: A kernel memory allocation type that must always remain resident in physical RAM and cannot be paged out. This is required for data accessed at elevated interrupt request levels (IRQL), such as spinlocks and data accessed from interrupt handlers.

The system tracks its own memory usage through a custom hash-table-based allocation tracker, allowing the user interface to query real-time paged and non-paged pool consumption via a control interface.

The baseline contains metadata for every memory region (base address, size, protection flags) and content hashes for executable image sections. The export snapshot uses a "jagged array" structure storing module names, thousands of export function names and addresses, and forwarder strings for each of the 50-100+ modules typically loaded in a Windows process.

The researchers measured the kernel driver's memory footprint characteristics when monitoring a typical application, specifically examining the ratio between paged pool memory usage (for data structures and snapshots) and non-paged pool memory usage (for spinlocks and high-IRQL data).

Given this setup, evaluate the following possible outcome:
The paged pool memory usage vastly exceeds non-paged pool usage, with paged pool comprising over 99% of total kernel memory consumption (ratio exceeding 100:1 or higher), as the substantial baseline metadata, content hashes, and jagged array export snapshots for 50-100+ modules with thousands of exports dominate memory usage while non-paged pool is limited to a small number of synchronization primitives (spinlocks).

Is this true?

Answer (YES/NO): NO